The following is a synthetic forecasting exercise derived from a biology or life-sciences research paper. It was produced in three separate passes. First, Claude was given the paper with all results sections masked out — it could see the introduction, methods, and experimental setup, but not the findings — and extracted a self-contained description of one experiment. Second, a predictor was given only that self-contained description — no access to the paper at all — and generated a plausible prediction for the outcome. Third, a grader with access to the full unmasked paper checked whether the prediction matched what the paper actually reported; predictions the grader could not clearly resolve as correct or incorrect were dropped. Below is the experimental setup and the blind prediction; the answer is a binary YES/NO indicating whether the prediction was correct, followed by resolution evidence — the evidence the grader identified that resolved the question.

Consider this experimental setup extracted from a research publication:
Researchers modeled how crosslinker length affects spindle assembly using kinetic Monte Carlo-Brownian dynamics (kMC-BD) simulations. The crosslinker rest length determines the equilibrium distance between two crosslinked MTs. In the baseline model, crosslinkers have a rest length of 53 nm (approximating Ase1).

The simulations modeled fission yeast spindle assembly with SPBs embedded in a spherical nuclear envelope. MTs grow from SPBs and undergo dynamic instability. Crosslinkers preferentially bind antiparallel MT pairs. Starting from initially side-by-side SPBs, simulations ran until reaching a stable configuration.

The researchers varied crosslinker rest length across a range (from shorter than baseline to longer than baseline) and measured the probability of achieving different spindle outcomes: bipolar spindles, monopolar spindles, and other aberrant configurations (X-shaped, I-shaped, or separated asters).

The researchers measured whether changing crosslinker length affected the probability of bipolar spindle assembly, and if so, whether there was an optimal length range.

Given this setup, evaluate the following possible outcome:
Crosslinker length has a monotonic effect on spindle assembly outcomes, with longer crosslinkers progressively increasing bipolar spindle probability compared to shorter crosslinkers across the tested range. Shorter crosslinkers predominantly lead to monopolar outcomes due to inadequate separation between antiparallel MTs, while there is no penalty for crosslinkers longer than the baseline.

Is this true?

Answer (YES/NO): NO